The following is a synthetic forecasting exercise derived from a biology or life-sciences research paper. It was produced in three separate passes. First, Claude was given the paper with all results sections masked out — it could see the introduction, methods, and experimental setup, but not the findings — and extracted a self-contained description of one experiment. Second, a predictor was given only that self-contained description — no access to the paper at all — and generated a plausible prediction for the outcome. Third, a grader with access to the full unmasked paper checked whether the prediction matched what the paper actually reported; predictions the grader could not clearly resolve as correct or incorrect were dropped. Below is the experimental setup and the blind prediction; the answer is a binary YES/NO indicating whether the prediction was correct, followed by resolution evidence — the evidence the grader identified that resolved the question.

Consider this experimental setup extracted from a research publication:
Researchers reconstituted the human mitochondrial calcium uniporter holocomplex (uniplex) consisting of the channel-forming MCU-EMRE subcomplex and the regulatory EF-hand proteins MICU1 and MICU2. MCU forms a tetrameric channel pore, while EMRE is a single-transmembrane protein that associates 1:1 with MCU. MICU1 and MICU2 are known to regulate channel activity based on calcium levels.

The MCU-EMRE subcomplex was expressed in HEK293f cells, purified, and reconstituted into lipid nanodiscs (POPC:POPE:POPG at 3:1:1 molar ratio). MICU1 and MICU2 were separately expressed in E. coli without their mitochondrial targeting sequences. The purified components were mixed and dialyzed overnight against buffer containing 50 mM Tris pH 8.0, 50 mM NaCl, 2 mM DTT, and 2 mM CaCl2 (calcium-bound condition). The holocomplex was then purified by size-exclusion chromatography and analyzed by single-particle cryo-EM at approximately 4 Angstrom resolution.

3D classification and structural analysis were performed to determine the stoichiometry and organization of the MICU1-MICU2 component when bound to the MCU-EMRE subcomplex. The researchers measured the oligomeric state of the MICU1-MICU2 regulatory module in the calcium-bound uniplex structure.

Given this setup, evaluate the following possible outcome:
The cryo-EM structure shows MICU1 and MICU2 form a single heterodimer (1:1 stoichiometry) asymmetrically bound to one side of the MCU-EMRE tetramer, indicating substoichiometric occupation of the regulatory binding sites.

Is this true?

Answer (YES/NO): NO